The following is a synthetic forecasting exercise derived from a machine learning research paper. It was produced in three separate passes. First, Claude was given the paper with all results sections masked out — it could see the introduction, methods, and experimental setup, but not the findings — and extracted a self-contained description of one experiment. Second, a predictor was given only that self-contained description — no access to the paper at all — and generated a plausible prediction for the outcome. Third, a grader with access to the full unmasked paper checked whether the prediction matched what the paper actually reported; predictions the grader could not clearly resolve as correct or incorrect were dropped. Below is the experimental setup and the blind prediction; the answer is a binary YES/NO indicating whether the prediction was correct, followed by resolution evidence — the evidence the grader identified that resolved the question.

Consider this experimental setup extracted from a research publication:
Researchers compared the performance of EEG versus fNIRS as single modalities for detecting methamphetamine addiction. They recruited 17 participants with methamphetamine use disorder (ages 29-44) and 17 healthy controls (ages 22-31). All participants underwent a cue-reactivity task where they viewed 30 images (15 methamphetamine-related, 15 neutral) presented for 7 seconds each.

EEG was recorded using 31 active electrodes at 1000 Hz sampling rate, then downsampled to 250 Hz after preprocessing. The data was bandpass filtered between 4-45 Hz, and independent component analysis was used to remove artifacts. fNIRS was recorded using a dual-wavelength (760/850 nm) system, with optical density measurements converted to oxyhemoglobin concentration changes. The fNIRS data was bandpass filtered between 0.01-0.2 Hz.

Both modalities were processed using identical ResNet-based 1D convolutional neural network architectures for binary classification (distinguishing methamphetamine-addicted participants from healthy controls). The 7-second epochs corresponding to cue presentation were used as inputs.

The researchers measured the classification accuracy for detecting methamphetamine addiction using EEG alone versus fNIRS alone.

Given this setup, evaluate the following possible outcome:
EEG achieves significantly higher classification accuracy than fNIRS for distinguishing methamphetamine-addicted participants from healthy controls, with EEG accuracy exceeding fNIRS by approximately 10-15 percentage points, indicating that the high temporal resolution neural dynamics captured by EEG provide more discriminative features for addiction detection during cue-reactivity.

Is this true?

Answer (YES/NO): NO